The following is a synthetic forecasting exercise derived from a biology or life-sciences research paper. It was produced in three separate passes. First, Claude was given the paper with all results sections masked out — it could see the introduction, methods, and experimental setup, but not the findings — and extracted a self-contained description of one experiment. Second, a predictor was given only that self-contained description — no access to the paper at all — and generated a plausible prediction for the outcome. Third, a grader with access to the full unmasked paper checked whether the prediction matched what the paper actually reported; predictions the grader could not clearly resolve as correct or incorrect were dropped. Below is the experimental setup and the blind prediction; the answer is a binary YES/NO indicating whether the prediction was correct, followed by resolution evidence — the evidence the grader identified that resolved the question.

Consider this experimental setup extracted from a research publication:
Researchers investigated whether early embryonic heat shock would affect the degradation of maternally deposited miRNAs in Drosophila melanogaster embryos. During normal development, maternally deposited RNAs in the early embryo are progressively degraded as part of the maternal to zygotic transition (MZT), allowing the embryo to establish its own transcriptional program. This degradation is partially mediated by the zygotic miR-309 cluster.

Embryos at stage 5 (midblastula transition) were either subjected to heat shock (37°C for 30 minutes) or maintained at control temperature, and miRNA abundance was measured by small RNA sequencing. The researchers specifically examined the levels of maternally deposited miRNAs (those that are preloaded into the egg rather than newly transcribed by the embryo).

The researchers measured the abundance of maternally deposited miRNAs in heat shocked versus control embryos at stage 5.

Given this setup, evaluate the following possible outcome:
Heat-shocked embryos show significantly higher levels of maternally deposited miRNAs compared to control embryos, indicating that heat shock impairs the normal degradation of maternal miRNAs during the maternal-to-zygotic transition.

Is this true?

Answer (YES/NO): YES